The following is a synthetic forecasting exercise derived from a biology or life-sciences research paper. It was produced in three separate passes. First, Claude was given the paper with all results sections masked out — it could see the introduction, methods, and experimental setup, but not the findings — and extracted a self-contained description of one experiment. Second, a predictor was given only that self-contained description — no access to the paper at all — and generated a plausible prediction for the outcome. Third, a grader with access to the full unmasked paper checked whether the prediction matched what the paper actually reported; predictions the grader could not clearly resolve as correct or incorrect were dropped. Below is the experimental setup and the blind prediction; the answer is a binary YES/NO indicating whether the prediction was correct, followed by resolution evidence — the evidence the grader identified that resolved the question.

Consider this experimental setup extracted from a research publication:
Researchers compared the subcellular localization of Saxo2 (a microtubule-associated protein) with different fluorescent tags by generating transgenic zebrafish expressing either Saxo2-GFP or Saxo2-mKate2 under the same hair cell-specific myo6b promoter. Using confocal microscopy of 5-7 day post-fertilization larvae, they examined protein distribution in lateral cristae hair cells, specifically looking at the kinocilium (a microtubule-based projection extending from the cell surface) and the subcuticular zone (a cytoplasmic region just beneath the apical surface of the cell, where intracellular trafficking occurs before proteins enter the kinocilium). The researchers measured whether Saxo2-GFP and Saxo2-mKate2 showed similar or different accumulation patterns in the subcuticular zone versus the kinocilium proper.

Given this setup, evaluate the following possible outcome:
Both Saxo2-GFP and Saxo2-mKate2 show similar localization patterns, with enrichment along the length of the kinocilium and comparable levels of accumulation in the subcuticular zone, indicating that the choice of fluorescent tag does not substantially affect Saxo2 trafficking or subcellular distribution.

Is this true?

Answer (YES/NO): NO